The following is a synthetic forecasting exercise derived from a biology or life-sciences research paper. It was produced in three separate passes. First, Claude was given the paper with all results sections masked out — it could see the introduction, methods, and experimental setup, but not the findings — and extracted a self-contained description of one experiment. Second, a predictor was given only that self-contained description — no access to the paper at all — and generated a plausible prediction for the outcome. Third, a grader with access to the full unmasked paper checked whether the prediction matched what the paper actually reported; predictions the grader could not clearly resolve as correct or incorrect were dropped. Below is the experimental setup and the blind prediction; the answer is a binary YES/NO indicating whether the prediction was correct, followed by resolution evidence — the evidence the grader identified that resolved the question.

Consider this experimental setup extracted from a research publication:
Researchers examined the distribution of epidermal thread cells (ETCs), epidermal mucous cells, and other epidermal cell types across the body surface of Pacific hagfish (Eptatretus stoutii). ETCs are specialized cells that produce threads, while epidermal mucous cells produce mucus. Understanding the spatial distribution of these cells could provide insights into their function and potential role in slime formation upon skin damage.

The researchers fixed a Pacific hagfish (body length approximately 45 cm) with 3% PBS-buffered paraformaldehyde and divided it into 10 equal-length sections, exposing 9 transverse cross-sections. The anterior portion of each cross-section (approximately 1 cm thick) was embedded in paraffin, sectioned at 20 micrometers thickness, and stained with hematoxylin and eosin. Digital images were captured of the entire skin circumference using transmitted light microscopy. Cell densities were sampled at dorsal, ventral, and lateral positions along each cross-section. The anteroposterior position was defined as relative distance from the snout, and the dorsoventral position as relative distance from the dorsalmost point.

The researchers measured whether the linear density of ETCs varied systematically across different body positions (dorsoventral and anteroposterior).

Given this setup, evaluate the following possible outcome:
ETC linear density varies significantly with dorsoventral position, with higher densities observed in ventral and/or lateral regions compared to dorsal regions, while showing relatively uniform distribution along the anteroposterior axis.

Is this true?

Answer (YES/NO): NO